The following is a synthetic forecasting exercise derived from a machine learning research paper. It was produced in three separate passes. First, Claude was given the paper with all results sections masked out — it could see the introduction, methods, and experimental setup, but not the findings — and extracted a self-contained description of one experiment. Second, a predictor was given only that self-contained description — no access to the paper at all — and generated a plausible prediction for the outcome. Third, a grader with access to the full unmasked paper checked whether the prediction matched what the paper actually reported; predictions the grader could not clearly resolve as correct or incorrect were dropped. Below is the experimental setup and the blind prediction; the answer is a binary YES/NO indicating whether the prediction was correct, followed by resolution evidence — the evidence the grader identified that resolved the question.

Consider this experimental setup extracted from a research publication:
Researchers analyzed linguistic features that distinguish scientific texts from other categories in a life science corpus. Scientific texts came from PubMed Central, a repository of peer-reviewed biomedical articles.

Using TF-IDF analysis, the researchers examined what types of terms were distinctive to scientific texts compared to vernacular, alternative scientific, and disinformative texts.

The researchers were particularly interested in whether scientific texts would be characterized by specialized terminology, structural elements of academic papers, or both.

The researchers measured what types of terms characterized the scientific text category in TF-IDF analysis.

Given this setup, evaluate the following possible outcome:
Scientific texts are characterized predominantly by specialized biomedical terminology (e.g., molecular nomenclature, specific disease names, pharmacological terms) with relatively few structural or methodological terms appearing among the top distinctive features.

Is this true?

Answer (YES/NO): NO